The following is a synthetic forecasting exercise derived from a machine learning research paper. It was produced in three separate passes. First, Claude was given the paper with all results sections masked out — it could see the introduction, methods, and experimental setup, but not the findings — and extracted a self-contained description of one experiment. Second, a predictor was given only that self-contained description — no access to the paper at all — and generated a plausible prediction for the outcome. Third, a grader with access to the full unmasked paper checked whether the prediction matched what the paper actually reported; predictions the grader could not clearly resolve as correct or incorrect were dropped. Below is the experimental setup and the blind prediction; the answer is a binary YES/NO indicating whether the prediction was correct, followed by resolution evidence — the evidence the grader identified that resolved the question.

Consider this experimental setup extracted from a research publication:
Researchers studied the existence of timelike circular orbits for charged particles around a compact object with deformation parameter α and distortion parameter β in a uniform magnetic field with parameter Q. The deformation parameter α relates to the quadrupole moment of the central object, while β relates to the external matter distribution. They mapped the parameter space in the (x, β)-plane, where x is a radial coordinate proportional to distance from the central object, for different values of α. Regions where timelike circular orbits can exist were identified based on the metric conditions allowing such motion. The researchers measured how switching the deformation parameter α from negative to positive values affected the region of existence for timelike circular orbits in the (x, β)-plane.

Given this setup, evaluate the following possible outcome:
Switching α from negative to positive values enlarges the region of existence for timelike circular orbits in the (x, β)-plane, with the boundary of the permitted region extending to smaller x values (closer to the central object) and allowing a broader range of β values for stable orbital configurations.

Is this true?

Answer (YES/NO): NO